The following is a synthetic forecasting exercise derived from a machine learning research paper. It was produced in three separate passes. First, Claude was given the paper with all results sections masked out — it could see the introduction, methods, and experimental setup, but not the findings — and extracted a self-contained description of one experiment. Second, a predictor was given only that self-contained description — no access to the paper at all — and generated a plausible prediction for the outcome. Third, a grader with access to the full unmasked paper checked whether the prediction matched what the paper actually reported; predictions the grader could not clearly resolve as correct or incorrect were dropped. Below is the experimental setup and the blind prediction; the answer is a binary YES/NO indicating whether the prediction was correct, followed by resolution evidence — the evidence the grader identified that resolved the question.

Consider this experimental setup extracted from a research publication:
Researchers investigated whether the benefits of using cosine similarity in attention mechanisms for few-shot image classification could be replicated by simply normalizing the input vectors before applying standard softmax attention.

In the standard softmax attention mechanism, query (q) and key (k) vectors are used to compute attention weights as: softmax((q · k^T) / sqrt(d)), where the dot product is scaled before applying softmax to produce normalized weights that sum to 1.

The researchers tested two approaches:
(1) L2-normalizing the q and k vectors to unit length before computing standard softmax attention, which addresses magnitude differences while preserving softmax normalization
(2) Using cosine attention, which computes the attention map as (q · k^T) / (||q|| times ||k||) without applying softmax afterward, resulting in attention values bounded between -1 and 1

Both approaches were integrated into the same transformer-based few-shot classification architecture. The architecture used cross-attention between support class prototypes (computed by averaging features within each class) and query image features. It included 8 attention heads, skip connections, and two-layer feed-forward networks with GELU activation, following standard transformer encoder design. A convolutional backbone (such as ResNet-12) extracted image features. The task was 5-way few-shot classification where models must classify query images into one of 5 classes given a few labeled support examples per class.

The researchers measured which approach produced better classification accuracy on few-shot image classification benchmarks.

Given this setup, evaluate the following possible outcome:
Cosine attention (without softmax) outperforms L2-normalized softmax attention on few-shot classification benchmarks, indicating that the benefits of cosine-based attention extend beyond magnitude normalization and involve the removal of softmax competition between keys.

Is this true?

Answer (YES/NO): YES